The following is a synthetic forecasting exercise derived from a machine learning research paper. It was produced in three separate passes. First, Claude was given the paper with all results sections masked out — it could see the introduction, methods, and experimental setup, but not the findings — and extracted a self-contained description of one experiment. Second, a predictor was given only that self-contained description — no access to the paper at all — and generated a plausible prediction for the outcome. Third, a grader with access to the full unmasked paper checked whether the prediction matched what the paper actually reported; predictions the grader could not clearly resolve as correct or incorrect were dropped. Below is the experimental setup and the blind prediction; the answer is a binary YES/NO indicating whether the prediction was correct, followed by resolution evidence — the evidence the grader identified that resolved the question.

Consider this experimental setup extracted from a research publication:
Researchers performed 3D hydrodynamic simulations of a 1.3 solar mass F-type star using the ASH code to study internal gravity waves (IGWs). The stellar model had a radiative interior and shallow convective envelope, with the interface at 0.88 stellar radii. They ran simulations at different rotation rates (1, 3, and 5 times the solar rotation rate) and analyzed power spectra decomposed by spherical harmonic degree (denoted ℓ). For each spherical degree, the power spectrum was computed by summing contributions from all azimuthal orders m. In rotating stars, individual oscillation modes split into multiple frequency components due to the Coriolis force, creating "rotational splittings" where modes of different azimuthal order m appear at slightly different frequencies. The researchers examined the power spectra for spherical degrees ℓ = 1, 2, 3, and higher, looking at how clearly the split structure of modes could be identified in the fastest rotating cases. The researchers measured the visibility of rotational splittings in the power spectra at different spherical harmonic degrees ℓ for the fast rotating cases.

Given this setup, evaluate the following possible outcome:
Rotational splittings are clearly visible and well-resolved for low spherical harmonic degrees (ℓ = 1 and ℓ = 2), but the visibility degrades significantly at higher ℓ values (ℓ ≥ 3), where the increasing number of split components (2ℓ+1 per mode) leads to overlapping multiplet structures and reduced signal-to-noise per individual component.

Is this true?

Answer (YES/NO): NO